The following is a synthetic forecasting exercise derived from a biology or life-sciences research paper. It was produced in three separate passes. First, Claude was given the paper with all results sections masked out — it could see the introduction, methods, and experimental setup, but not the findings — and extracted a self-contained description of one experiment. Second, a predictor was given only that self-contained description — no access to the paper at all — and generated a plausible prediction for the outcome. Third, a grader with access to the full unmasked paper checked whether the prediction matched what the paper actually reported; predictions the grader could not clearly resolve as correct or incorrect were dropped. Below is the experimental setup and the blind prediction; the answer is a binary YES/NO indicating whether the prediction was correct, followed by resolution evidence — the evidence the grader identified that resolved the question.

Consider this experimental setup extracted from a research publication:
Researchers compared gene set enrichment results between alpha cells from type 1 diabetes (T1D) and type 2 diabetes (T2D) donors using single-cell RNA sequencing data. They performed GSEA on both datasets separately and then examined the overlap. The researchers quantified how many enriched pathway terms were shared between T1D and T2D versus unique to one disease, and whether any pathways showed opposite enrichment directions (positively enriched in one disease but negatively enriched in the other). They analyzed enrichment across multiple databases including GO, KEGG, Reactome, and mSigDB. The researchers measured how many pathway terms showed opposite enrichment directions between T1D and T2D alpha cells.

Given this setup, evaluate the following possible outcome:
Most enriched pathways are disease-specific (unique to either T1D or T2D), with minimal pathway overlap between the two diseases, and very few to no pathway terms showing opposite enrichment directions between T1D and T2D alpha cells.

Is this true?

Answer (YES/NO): NO